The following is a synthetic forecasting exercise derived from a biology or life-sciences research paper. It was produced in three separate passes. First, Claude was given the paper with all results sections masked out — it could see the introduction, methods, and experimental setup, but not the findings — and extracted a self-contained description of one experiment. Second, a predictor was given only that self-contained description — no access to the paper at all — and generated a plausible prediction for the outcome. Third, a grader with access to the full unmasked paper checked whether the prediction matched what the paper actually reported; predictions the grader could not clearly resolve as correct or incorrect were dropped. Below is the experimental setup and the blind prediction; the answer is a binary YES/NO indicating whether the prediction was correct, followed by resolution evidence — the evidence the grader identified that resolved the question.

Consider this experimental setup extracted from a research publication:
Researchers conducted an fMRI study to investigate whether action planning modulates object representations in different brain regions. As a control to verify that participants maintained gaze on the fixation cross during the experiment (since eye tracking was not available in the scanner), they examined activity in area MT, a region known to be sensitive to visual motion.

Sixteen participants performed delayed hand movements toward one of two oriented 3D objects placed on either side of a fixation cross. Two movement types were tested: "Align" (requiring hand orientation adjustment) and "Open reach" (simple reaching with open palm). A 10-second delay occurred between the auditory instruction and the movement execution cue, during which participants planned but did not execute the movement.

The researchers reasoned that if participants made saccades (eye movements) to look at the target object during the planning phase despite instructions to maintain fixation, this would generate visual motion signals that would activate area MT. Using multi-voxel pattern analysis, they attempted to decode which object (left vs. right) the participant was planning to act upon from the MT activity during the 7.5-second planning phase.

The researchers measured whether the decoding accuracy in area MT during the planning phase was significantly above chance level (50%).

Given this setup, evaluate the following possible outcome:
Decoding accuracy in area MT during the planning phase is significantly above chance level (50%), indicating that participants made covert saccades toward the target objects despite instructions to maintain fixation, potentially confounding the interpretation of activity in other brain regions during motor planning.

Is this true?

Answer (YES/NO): NO